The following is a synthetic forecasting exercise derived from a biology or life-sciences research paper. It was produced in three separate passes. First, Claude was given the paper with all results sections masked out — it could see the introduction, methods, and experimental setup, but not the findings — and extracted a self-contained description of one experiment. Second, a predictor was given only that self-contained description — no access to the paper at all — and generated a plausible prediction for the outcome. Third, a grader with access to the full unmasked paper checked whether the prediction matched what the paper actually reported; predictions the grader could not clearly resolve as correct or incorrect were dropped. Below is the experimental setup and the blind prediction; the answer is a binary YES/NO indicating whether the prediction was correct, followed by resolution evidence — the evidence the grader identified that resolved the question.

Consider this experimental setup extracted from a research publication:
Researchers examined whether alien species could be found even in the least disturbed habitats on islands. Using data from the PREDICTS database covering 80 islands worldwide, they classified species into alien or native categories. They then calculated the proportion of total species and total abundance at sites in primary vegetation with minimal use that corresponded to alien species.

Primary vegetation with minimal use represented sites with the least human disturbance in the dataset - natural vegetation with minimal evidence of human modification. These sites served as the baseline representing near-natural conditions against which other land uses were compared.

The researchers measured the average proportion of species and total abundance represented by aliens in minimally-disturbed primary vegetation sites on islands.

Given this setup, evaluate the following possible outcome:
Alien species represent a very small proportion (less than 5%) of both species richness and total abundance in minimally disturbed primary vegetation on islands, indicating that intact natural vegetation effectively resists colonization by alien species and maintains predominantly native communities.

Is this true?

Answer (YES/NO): NO